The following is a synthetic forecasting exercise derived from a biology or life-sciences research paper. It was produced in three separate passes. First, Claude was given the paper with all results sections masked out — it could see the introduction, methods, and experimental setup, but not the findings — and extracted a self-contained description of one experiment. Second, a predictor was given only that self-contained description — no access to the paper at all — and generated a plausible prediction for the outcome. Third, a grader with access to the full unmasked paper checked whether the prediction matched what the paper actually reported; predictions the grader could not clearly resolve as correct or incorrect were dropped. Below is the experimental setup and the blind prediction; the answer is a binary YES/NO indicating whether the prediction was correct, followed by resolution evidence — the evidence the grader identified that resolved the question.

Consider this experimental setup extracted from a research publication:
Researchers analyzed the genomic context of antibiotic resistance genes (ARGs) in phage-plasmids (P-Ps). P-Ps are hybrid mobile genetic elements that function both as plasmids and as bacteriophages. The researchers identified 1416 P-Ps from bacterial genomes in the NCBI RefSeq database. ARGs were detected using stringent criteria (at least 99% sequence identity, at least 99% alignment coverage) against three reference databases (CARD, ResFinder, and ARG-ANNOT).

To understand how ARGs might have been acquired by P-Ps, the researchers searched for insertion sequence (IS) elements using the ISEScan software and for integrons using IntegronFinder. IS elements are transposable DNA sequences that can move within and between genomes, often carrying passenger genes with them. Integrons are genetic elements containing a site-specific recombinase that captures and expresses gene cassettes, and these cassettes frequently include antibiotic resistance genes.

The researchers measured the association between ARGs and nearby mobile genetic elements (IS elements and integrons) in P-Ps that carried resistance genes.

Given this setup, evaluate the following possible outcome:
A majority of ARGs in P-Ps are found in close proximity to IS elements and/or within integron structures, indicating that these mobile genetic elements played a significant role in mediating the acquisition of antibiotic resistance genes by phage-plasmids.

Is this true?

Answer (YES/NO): YES